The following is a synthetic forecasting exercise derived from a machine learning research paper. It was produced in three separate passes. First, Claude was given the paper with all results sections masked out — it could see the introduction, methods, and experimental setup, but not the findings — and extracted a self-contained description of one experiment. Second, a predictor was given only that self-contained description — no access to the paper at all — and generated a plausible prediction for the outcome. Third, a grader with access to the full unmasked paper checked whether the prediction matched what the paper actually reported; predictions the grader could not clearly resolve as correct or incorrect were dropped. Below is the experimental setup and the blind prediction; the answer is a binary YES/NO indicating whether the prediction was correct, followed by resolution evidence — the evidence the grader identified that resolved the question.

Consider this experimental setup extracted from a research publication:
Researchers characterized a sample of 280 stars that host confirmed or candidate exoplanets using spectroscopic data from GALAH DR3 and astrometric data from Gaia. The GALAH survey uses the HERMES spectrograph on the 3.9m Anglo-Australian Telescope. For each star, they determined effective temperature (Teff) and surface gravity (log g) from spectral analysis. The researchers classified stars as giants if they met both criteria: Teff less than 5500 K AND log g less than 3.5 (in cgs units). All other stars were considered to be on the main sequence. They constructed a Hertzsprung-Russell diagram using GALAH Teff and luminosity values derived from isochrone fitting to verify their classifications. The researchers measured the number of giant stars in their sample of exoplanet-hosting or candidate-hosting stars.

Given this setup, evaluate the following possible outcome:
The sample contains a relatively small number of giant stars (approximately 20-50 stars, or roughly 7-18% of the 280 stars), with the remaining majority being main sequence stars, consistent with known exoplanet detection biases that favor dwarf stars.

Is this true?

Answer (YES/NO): YES